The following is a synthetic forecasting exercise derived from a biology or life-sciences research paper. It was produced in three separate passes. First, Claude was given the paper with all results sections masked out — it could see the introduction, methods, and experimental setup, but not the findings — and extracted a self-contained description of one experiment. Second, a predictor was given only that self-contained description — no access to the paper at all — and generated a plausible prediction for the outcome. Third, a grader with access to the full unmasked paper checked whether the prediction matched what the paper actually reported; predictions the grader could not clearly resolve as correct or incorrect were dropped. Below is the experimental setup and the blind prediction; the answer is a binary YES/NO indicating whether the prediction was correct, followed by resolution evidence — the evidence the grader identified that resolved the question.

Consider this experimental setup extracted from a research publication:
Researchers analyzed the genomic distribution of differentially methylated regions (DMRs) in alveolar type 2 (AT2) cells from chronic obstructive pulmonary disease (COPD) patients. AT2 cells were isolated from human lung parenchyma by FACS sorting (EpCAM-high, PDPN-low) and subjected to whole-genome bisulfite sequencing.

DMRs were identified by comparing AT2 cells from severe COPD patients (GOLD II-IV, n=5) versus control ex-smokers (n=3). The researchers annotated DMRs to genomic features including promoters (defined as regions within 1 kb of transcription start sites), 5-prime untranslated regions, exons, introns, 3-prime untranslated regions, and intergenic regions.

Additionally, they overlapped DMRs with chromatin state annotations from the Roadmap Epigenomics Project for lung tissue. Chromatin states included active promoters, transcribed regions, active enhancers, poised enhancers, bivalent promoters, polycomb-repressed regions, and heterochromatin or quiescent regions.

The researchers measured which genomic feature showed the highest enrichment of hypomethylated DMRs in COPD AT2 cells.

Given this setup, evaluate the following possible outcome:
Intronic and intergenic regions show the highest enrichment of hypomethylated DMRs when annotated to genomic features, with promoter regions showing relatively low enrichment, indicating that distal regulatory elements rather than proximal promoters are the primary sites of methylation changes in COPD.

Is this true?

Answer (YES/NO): NO